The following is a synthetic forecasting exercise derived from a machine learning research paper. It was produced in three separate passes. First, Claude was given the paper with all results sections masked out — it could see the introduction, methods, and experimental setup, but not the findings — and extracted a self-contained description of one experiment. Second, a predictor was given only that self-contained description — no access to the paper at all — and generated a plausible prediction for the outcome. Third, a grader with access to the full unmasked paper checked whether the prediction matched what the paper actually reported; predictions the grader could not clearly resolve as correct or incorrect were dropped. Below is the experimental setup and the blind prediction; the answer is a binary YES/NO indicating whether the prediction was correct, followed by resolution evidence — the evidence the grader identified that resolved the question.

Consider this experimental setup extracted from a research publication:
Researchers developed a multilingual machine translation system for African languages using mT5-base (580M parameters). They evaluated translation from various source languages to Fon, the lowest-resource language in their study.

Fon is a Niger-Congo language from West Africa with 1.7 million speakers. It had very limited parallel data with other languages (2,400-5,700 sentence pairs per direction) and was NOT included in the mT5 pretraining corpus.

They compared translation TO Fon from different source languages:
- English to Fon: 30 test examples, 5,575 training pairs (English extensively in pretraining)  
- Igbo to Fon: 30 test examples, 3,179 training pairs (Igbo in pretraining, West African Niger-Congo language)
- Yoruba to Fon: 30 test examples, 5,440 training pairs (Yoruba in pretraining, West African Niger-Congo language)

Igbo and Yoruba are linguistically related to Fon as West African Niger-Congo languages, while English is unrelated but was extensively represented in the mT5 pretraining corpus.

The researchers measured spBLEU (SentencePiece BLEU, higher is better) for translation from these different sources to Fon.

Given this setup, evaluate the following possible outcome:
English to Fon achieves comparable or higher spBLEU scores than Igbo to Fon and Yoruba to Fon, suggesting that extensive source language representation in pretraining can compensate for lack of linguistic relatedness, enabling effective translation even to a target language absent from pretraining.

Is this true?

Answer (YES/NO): NO